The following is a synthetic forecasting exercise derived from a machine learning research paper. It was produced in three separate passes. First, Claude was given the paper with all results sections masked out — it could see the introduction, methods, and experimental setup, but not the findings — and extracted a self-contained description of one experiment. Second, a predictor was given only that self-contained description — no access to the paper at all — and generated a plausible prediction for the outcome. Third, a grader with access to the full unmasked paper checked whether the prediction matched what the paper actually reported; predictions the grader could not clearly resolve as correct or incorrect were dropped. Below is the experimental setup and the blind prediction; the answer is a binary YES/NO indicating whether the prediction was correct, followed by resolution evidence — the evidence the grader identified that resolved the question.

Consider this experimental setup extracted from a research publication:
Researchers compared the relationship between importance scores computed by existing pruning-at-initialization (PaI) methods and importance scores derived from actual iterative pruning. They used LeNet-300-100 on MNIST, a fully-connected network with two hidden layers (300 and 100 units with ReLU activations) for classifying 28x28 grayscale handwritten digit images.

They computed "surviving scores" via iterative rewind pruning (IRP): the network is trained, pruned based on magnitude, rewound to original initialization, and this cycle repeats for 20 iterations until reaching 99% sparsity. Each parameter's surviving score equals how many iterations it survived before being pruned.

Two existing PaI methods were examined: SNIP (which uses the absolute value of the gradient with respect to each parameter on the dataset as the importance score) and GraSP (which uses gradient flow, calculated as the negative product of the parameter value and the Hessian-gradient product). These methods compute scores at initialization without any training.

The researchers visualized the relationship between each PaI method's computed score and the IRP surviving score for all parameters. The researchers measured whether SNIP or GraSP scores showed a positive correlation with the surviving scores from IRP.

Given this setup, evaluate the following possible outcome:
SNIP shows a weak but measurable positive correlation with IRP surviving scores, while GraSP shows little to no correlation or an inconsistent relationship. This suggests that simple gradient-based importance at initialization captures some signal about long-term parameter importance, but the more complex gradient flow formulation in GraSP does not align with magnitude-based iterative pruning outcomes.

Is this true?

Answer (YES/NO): NO